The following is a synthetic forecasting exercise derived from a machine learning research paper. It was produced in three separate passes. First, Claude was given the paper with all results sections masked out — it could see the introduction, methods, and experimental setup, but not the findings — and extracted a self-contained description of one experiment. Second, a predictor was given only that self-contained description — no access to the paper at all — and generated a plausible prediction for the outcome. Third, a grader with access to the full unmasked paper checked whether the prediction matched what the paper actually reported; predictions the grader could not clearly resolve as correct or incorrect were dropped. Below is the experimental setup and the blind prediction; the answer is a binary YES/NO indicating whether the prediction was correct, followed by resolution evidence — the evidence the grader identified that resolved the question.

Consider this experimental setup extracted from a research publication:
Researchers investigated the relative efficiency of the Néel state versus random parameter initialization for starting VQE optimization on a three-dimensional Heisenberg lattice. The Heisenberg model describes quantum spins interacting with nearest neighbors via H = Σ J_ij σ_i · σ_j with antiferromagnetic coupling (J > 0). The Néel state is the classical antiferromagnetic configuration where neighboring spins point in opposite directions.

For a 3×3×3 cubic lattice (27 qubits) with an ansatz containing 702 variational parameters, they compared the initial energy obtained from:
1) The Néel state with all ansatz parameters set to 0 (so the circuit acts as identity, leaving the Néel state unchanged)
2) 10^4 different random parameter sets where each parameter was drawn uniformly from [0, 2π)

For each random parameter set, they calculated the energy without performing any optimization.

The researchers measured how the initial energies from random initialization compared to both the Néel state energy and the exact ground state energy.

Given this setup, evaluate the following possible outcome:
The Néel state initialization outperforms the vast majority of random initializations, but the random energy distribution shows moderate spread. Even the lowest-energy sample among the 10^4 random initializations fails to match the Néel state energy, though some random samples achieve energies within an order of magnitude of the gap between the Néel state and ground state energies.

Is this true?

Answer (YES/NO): NO